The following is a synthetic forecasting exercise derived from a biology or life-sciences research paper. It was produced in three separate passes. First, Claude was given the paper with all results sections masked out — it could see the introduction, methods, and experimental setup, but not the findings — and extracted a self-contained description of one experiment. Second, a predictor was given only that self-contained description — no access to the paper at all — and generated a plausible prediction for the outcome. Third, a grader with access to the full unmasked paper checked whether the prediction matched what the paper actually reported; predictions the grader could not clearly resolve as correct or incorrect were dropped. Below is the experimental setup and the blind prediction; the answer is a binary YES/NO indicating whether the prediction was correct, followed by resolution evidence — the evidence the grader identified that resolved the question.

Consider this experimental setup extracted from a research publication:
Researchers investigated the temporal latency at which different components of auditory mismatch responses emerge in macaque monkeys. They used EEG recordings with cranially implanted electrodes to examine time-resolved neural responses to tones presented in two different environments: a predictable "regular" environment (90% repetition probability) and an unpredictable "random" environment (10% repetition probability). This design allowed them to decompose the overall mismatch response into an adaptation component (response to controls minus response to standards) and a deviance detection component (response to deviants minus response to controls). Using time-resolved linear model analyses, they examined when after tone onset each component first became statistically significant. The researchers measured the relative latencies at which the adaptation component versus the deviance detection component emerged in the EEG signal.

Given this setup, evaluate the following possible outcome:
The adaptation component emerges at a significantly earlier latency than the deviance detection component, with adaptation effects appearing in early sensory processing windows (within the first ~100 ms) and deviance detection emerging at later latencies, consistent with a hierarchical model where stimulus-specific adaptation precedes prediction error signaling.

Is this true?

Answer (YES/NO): YES